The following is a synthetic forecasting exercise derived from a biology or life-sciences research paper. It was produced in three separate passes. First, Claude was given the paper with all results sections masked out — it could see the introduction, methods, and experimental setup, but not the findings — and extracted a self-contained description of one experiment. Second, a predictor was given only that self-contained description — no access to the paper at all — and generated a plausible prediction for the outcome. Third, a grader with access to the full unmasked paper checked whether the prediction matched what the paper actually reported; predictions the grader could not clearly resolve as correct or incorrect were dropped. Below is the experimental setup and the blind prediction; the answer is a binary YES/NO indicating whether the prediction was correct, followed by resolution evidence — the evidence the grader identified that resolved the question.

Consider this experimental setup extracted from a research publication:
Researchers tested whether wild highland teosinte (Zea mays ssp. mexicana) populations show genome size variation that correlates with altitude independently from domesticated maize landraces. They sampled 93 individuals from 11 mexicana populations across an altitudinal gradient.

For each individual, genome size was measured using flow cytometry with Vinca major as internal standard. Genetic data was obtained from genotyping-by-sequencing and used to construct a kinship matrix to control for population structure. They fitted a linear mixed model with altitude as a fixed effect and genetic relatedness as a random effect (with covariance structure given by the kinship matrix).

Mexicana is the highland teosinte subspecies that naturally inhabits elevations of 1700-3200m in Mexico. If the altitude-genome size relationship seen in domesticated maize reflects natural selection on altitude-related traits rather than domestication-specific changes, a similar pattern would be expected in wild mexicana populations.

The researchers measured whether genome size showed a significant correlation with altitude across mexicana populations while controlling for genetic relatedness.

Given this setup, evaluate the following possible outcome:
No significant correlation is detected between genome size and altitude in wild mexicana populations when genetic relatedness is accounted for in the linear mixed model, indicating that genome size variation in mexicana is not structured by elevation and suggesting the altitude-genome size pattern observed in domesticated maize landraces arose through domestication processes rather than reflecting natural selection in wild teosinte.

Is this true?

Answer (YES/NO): NO